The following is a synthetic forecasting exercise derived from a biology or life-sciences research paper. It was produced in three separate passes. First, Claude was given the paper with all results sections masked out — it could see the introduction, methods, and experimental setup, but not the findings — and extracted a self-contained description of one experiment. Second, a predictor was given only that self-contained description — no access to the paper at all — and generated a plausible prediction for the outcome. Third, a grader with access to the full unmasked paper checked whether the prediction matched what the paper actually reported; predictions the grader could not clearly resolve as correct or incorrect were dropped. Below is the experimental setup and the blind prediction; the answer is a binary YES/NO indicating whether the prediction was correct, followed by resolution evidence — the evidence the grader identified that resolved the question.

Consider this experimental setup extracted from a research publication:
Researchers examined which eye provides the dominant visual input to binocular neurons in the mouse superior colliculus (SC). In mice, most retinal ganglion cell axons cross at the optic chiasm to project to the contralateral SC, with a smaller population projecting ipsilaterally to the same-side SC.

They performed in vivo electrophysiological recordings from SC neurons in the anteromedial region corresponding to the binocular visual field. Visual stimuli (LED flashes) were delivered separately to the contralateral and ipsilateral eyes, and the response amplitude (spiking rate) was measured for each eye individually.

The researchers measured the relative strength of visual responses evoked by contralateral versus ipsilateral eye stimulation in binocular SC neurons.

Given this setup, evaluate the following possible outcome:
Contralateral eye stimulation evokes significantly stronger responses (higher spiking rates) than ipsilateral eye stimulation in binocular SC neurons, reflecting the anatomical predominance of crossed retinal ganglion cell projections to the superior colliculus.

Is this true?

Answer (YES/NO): YES